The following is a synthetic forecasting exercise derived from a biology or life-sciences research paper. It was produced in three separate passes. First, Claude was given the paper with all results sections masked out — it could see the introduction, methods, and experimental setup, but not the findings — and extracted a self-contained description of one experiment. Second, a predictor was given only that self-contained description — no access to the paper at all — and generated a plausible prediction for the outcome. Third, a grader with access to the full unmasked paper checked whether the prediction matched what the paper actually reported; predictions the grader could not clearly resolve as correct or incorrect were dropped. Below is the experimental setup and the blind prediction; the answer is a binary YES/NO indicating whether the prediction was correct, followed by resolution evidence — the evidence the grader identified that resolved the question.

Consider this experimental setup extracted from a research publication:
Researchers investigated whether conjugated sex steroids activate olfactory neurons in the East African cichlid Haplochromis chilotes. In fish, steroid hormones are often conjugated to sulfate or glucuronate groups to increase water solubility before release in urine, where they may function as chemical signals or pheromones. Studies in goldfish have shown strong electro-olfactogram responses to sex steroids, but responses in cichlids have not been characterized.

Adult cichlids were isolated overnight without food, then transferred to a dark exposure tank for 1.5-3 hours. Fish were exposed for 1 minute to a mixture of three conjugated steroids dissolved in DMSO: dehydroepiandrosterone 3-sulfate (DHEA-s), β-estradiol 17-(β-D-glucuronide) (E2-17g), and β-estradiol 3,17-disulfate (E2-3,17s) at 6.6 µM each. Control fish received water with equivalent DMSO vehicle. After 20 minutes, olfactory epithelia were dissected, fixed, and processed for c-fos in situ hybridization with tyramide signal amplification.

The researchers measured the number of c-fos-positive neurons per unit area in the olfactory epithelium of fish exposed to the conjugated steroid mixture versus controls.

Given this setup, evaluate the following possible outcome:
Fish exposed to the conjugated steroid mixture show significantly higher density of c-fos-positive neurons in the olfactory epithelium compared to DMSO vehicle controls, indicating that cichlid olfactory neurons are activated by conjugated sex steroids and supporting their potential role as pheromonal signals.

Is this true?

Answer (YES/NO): YES